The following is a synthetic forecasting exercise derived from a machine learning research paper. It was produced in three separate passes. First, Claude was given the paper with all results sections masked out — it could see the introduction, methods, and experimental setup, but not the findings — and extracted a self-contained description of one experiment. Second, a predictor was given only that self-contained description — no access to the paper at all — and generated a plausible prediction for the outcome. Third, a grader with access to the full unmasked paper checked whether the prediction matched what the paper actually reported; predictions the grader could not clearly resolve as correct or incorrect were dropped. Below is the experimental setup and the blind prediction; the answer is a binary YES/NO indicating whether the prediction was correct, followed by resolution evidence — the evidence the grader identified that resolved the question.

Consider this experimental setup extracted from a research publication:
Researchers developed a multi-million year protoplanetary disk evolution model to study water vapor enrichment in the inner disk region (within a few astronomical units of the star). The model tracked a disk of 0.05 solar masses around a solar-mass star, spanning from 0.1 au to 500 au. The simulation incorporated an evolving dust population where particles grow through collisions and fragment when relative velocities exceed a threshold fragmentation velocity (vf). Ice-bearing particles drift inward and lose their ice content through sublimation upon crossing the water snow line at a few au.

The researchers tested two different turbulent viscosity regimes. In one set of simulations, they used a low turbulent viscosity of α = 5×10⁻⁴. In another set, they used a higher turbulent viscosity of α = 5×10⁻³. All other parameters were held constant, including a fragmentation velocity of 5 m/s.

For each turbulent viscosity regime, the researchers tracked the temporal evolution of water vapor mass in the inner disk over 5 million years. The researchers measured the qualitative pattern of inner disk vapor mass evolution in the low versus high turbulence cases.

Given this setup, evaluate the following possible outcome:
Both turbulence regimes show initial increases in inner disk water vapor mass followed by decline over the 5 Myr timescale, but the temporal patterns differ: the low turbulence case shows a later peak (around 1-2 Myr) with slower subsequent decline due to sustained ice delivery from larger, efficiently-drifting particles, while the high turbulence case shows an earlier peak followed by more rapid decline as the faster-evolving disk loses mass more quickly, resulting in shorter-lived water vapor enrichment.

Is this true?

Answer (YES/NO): NO